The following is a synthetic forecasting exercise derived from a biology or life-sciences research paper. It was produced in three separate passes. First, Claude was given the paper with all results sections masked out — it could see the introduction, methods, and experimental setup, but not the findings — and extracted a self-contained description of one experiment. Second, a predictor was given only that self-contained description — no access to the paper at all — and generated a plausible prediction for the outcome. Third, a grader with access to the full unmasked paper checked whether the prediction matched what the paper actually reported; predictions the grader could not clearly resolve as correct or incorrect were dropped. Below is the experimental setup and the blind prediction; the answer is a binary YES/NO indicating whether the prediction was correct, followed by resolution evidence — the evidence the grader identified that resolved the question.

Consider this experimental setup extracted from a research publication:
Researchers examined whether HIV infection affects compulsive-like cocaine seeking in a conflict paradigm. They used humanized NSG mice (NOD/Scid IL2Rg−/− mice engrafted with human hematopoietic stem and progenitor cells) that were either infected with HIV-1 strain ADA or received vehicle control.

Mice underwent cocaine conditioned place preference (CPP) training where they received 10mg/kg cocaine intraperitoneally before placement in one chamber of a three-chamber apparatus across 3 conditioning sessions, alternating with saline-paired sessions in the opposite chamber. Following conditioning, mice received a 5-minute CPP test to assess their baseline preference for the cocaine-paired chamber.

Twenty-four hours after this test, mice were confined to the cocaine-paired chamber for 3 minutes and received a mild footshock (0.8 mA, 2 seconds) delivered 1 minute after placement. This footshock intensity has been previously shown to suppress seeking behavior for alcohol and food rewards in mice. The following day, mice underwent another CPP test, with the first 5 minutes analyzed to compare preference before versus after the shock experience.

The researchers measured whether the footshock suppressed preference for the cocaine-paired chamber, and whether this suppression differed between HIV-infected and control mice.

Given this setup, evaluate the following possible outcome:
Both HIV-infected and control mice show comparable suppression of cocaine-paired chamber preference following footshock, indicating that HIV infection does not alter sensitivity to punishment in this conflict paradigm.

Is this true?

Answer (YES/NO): YES